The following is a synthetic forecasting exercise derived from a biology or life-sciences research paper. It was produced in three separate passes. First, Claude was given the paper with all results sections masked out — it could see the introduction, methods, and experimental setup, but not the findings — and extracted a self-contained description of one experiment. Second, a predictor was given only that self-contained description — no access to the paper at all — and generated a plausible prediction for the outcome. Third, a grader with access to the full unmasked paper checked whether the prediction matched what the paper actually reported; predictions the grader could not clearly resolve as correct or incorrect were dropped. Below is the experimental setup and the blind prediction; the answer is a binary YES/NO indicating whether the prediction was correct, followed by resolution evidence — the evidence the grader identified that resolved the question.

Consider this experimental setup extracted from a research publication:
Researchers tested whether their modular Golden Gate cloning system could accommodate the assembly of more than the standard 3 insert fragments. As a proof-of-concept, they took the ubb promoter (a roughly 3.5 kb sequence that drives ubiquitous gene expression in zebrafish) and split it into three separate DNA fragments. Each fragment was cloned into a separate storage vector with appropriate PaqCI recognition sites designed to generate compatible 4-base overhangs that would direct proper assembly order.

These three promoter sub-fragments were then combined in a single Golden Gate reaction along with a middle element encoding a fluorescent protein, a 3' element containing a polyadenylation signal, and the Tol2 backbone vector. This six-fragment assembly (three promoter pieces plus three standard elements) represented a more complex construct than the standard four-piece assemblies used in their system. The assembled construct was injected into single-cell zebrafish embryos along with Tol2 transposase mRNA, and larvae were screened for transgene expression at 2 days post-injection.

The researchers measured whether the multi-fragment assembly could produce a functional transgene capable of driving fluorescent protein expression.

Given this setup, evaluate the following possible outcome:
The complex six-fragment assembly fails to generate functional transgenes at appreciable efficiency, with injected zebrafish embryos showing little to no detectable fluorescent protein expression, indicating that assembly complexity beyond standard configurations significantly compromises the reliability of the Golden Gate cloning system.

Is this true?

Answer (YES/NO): NO